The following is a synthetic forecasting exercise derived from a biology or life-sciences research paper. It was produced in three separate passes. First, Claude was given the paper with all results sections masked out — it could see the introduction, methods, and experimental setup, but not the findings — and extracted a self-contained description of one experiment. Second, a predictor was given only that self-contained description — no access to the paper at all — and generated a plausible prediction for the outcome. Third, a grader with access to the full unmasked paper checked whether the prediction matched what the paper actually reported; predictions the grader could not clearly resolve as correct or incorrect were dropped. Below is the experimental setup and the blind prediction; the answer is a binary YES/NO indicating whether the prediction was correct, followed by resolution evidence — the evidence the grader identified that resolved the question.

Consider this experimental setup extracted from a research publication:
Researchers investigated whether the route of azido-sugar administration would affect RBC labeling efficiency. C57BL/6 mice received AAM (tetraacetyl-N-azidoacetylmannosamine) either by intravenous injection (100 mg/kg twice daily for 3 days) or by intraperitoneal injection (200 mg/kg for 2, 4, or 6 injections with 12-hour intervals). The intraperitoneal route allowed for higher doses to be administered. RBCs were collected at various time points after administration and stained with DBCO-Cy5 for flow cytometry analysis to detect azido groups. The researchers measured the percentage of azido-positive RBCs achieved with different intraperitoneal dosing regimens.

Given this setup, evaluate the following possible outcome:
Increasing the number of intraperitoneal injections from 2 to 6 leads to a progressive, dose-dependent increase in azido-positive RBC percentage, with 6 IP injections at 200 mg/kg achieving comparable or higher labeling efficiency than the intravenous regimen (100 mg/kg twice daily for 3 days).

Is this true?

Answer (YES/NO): YES